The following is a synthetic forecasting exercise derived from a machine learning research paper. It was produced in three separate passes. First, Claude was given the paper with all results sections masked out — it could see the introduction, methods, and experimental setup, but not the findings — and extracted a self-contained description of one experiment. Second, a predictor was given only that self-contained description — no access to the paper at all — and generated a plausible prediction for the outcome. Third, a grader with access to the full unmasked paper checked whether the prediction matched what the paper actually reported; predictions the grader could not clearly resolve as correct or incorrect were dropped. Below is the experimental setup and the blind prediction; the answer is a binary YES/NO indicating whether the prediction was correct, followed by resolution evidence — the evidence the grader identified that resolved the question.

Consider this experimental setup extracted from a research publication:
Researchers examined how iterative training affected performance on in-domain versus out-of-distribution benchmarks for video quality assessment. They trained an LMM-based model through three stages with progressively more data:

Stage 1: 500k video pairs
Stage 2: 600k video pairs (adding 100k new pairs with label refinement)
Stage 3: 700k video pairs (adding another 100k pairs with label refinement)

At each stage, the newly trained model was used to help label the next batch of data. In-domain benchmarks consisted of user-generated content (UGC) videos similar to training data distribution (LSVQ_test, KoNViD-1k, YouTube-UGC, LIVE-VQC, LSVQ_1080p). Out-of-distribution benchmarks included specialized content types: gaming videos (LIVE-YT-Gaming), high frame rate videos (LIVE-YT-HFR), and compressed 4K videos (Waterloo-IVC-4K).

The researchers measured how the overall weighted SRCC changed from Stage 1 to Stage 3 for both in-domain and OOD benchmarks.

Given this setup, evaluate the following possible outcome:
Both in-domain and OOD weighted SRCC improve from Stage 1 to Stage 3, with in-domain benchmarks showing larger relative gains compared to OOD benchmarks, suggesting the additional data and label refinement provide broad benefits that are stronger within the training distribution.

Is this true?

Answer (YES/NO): NO